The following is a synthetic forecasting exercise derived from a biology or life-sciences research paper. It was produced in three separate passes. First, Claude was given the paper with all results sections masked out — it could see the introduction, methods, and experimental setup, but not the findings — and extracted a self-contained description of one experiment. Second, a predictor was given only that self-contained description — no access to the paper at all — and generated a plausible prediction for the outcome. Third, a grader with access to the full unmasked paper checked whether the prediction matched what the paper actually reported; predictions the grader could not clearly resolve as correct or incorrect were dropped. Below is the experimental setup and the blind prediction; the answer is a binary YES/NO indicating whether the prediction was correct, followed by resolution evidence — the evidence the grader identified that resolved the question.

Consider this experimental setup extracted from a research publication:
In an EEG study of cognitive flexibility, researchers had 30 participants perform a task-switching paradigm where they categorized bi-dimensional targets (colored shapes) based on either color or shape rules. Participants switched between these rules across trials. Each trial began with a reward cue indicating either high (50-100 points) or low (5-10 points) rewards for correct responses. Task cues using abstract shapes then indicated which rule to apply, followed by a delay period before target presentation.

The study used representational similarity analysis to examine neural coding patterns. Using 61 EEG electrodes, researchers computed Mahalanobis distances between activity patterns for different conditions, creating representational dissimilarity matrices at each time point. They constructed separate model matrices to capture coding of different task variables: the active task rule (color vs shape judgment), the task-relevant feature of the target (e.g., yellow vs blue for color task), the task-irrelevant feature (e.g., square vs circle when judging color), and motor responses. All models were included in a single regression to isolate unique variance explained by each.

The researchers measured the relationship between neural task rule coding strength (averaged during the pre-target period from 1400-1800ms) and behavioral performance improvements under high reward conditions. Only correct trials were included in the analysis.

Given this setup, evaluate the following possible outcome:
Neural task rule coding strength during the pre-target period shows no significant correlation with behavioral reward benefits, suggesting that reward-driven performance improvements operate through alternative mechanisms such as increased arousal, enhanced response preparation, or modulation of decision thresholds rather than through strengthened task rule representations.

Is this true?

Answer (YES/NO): NO